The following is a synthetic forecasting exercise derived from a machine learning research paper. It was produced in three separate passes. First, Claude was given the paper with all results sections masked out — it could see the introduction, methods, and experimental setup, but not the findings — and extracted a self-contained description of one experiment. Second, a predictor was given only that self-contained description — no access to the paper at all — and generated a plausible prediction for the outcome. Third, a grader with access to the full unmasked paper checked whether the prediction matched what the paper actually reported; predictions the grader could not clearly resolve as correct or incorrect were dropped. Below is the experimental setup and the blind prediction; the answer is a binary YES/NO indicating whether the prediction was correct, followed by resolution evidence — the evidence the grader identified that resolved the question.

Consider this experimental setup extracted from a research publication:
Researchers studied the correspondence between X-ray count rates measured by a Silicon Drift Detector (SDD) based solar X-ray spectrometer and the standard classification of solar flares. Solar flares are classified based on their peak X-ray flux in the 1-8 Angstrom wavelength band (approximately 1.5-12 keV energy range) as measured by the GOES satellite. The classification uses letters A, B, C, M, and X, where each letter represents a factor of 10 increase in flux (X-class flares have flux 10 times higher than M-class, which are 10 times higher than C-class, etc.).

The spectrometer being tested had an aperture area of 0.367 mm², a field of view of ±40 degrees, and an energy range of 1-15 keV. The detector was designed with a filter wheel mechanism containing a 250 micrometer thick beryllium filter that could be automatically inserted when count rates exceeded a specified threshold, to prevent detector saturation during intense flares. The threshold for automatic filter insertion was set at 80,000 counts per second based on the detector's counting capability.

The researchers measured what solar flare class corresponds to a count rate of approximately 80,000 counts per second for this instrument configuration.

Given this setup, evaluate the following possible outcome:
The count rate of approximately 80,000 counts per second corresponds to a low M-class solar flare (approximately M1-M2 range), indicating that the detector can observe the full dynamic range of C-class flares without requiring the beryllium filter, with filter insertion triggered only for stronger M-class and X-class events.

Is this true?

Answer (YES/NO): NO